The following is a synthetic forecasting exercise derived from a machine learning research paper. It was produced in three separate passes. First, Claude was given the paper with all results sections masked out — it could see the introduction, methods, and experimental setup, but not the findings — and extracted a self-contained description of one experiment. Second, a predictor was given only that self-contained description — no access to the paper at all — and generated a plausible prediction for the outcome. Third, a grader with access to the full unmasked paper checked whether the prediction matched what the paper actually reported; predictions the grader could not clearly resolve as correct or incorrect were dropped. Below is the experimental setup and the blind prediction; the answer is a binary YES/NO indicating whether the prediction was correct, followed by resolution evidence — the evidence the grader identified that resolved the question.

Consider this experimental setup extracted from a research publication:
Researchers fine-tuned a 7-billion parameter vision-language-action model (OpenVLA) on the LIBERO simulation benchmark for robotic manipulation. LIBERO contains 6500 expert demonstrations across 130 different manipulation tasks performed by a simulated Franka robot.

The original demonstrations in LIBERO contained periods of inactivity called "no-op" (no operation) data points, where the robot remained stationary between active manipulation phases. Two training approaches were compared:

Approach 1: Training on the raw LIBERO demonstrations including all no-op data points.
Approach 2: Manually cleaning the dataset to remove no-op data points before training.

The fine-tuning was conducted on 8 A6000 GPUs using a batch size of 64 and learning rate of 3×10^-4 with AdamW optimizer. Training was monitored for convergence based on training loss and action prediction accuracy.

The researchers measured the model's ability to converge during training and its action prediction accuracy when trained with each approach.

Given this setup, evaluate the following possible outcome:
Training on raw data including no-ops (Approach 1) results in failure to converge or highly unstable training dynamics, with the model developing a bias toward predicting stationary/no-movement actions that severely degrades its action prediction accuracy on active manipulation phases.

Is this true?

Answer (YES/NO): NO